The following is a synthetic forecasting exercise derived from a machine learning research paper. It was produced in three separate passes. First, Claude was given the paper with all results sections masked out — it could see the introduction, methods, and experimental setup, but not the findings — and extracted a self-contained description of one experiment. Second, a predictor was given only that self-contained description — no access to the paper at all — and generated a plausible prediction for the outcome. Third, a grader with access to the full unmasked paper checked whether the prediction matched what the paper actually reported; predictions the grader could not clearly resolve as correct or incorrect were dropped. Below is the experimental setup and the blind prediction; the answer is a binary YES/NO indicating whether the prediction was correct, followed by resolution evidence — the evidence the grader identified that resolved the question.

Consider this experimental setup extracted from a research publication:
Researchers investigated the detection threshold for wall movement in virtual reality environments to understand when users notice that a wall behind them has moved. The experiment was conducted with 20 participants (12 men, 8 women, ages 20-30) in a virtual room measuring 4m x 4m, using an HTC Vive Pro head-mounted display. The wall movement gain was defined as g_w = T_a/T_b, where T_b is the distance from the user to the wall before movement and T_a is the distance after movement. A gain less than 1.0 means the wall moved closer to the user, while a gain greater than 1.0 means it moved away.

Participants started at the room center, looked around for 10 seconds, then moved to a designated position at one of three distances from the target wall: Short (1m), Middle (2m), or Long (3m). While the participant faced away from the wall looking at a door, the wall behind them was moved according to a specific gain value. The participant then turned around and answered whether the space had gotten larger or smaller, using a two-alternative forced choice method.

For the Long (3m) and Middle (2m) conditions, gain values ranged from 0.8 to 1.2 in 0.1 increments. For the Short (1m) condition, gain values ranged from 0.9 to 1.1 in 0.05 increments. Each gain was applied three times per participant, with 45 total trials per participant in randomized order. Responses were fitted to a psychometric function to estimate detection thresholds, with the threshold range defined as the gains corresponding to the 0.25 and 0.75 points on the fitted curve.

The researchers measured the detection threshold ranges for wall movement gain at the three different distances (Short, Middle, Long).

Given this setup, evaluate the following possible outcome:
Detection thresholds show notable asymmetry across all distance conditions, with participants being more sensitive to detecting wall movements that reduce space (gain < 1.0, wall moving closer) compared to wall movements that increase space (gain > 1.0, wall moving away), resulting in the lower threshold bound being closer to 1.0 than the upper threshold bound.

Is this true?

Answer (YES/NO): NO